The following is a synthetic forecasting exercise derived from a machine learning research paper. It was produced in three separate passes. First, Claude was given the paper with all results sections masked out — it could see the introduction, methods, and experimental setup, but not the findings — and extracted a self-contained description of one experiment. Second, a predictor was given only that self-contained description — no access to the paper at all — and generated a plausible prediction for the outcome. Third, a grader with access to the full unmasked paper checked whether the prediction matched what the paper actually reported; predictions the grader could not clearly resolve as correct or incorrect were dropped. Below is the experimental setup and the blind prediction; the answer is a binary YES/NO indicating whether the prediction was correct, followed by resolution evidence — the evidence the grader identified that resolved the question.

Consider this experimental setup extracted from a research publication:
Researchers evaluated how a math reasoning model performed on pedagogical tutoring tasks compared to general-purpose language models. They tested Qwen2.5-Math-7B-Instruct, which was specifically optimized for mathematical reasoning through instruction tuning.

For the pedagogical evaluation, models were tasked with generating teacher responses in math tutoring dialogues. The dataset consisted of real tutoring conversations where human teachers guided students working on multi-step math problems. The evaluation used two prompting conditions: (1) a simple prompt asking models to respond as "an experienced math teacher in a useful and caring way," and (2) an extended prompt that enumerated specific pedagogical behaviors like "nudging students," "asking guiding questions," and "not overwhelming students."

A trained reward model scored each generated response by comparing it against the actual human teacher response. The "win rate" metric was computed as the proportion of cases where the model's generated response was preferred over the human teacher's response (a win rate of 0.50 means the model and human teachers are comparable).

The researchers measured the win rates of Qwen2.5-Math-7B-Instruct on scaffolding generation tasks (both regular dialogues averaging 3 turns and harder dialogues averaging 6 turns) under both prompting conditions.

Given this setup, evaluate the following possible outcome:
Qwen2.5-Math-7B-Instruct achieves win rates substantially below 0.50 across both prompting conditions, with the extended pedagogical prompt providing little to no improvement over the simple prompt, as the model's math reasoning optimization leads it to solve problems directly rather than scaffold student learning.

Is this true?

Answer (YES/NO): YES